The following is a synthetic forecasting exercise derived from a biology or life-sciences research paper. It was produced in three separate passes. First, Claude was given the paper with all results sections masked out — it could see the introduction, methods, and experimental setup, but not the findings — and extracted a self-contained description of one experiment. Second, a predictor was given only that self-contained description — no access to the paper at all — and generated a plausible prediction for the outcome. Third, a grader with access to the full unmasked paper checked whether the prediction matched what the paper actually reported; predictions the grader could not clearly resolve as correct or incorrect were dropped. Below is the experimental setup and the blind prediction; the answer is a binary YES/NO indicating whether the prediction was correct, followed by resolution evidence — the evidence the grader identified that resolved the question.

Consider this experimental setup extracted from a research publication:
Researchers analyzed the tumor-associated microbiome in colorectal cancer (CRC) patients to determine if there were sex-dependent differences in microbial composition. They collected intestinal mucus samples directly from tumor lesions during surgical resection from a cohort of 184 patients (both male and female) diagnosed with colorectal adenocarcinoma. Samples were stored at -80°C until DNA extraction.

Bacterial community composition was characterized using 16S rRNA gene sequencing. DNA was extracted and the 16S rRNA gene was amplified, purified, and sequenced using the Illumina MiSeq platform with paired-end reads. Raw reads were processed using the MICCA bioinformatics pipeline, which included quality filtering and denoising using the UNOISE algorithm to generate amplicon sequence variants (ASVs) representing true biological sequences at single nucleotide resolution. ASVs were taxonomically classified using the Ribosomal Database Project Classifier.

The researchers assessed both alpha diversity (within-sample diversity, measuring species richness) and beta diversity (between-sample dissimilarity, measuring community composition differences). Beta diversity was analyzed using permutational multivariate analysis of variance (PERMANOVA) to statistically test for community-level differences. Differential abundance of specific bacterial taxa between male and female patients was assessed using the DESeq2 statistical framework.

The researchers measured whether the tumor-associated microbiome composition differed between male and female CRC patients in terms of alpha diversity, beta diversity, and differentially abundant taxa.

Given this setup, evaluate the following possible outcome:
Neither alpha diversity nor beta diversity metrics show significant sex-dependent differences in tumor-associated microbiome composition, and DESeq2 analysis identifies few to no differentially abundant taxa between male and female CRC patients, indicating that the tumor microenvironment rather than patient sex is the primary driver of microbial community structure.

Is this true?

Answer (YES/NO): NO